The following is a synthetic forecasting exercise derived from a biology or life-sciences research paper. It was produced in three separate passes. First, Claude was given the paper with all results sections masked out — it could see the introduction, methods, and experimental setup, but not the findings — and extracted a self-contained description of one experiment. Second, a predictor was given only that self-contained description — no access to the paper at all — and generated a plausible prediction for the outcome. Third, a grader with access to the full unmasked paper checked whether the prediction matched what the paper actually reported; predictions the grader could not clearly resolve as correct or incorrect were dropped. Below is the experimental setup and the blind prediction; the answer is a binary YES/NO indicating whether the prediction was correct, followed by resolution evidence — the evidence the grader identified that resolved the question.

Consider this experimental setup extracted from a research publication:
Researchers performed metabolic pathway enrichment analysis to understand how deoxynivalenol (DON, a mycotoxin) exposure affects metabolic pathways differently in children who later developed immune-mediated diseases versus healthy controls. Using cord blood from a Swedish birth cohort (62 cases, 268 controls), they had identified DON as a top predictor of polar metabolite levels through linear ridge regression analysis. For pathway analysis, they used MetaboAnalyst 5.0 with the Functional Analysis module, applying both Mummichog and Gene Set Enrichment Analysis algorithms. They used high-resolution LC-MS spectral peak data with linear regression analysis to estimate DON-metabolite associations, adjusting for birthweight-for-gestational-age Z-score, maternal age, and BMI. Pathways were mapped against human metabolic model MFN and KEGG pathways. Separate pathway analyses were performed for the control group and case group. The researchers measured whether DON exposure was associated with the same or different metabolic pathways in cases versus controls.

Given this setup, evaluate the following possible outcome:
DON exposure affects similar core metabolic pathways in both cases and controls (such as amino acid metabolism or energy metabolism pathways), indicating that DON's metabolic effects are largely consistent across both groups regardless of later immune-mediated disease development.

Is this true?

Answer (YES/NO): NO